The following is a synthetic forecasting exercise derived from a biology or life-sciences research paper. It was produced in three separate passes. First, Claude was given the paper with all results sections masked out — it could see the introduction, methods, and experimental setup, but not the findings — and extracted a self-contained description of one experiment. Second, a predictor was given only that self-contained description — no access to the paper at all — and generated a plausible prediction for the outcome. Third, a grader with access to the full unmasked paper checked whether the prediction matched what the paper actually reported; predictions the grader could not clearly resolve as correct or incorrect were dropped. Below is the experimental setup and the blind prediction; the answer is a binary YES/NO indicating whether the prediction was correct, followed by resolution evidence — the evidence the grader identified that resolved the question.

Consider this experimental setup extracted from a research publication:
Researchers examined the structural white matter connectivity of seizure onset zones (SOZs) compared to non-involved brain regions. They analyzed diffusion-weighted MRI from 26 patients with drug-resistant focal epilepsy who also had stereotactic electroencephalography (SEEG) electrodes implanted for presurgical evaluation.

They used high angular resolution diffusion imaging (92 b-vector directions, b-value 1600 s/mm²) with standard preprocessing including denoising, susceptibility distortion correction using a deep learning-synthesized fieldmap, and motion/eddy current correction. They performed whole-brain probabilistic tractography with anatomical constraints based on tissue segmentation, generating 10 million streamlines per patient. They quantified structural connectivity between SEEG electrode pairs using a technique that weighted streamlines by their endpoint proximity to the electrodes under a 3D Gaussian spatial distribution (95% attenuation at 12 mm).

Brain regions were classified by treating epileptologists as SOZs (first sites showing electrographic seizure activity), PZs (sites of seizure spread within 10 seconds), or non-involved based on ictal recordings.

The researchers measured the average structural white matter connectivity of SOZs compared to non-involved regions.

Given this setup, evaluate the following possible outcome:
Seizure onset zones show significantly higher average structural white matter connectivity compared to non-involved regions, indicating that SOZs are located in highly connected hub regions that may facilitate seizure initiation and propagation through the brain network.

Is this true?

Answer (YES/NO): YES